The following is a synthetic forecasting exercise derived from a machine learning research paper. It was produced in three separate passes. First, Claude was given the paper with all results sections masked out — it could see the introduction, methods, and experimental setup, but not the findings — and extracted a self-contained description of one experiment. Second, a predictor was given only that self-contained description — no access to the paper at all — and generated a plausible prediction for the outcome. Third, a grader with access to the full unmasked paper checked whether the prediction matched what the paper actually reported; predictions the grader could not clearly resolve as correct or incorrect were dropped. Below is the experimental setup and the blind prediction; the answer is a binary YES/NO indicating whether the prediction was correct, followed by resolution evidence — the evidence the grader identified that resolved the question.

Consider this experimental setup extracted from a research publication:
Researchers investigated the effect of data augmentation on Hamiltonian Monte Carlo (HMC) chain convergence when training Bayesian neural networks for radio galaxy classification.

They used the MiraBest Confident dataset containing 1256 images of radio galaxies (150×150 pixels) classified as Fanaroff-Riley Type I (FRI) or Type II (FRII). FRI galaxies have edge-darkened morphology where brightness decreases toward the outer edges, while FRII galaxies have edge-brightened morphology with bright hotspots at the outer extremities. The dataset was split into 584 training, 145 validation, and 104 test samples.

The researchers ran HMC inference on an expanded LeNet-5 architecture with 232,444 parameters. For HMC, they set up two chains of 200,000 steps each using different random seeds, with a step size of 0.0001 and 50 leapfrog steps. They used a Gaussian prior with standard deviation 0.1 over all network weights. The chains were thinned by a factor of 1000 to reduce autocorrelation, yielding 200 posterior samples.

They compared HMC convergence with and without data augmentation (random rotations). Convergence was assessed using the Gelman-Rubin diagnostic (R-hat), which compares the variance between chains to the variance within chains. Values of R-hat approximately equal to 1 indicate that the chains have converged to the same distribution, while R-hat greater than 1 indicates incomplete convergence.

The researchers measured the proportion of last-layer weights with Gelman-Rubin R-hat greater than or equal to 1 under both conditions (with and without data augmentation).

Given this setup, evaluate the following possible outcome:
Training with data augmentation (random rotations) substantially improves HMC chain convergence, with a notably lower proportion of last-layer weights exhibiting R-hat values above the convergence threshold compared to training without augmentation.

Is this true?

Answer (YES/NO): NO